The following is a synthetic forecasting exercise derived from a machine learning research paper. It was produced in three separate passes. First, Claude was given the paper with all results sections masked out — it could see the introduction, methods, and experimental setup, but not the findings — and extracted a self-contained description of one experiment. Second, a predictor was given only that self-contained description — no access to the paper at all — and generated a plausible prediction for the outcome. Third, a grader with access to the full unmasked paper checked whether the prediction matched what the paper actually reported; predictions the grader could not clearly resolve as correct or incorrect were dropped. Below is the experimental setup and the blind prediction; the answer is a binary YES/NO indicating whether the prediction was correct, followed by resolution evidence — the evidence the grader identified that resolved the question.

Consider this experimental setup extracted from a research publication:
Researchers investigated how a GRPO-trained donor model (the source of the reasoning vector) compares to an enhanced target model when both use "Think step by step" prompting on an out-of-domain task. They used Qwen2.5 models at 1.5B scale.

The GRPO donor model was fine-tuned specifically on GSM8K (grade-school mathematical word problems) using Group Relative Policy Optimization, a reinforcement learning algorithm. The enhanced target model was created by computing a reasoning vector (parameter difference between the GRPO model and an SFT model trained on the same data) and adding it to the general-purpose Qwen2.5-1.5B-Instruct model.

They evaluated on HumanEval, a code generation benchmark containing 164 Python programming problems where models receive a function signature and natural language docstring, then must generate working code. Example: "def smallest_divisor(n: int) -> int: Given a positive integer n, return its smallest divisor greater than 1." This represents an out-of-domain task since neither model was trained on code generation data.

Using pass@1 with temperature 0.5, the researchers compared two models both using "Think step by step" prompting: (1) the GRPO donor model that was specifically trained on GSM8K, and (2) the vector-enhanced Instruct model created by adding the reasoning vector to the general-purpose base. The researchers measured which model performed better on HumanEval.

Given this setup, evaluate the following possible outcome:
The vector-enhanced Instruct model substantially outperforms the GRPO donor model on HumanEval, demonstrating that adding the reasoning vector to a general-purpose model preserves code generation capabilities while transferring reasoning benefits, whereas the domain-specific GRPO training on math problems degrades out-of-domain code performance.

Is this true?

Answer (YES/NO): YES